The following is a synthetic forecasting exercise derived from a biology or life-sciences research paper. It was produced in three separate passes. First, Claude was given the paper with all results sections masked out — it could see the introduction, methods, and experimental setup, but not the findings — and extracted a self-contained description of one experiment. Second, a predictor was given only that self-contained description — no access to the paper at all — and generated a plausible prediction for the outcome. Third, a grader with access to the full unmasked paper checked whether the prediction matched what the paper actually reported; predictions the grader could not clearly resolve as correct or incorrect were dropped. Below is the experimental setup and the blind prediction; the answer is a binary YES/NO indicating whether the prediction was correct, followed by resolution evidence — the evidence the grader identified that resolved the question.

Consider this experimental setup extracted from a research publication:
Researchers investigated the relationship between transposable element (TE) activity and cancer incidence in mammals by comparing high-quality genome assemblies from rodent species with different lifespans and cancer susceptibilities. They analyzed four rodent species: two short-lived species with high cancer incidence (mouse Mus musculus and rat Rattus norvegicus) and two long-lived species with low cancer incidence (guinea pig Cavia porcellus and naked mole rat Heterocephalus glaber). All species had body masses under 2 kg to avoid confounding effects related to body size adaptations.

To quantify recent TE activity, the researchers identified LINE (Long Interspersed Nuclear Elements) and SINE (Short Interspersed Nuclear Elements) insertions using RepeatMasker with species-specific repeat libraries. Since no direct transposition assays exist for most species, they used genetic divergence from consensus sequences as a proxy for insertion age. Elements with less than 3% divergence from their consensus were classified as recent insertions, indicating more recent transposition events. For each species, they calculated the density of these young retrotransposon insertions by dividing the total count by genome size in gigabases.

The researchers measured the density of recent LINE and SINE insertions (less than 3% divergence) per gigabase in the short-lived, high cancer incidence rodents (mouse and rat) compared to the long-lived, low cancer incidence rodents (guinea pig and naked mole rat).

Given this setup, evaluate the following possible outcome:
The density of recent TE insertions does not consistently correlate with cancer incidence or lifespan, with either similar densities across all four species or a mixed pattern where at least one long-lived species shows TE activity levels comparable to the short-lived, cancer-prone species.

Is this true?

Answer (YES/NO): NO